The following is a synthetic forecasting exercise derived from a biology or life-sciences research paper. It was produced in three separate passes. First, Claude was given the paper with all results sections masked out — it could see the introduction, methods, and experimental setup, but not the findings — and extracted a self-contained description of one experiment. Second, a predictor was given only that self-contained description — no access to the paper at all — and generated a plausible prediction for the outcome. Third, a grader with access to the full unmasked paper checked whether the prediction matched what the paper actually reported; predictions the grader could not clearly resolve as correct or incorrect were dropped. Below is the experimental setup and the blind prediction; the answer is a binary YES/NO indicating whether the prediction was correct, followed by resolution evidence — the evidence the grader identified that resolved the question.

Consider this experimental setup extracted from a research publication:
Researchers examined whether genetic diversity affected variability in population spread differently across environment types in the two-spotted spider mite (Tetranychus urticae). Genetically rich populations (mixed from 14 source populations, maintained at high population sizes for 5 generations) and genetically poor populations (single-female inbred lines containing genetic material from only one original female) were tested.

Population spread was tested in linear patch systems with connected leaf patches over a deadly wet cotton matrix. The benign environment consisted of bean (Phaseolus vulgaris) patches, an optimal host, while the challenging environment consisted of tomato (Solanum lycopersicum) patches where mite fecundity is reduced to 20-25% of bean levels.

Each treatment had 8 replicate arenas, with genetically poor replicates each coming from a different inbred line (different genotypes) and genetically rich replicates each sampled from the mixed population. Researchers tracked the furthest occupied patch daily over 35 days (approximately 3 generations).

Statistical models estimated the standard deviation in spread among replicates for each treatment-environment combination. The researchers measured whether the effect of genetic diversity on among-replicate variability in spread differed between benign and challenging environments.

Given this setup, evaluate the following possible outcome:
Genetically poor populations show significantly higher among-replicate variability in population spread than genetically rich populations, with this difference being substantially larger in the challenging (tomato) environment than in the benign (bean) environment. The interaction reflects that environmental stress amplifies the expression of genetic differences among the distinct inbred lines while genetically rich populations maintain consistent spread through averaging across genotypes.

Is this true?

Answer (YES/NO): YES